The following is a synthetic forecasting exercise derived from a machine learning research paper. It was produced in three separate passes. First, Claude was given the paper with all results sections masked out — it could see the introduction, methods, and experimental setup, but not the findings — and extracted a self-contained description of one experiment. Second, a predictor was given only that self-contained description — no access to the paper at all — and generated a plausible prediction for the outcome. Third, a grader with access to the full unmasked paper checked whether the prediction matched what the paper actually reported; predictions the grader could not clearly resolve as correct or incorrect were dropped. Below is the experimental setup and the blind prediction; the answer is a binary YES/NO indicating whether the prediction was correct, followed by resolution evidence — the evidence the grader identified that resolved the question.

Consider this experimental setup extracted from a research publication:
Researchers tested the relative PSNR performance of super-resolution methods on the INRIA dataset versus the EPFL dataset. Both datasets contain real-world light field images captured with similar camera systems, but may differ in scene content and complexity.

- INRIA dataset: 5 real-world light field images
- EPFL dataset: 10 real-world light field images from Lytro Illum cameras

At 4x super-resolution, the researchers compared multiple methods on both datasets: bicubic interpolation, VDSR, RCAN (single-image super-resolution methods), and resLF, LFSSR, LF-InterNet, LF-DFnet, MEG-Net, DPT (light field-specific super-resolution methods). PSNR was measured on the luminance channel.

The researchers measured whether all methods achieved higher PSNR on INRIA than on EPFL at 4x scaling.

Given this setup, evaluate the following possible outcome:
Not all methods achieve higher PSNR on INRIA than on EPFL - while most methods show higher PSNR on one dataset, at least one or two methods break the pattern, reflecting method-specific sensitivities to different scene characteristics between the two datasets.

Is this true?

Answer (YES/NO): NO